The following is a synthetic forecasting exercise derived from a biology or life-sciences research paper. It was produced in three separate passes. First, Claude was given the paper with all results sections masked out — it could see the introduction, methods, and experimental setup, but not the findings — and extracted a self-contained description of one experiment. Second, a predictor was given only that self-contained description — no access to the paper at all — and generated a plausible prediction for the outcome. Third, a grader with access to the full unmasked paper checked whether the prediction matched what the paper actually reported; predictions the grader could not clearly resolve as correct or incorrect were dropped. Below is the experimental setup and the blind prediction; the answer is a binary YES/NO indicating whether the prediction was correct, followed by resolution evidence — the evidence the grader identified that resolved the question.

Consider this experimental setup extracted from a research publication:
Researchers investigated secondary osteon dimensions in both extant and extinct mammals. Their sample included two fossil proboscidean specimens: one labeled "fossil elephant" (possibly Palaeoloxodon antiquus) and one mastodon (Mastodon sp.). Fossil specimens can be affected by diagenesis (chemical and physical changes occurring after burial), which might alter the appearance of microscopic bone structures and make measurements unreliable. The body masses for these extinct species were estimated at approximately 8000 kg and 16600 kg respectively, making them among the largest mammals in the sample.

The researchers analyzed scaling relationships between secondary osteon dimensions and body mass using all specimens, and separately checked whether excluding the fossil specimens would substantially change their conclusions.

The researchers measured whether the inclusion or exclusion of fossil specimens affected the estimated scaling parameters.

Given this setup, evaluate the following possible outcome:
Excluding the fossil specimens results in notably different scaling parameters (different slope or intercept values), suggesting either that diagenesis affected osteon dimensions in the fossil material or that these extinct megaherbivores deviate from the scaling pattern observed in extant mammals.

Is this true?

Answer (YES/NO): NO